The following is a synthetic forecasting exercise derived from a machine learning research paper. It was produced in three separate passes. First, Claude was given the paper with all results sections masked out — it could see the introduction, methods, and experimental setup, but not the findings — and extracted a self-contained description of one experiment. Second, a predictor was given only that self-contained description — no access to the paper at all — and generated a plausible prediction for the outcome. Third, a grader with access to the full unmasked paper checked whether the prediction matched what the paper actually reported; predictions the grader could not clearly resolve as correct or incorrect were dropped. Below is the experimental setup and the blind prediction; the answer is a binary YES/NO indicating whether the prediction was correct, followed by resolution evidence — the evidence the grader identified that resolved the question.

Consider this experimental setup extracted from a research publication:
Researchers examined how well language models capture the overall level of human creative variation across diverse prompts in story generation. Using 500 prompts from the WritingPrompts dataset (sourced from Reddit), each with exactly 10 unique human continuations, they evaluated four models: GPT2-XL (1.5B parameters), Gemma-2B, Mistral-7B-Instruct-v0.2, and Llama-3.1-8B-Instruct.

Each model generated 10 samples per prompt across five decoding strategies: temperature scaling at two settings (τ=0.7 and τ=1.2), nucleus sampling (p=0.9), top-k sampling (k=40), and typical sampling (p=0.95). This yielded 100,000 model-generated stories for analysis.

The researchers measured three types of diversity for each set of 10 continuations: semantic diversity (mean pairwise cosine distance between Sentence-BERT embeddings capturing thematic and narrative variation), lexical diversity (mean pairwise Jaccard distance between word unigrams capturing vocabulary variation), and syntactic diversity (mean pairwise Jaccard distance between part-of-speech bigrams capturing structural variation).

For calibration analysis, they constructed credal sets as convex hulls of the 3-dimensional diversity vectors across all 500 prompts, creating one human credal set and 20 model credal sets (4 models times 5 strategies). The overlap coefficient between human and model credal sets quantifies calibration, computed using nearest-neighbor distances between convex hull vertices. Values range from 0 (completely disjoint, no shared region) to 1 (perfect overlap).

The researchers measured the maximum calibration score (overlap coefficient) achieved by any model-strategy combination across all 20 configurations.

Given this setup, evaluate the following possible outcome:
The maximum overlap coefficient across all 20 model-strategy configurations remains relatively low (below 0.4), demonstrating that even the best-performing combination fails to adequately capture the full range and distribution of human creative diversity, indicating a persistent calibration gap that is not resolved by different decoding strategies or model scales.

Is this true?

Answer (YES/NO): NO